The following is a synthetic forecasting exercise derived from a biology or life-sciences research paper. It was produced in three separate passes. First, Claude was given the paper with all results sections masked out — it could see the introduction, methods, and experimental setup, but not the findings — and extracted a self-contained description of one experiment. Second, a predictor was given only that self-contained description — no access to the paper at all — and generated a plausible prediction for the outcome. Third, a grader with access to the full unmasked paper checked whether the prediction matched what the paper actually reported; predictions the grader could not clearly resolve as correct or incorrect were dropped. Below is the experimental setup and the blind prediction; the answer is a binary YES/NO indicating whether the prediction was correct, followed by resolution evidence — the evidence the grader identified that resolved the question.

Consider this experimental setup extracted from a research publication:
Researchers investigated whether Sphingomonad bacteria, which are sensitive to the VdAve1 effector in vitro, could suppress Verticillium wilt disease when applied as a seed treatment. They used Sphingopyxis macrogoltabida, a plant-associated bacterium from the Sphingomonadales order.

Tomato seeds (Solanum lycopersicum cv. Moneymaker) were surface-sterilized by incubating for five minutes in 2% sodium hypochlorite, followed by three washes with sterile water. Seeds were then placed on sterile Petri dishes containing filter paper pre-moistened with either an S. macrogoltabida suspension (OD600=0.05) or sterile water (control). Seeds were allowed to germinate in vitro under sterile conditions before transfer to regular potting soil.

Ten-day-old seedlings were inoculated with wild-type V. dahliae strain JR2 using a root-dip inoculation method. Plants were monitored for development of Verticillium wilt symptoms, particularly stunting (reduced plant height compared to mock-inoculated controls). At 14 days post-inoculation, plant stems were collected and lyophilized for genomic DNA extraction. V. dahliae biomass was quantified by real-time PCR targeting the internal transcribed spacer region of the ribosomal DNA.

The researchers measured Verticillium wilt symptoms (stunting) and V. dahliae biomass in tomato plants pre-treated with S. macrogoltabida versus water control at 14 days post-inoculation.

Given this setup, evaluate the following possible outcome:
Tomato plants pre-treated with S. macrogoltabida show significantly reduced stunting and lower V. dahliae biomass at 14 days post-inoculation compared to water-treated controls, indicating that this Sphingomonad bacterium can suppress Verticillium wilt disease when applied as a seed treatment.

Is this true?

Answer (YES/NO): YES